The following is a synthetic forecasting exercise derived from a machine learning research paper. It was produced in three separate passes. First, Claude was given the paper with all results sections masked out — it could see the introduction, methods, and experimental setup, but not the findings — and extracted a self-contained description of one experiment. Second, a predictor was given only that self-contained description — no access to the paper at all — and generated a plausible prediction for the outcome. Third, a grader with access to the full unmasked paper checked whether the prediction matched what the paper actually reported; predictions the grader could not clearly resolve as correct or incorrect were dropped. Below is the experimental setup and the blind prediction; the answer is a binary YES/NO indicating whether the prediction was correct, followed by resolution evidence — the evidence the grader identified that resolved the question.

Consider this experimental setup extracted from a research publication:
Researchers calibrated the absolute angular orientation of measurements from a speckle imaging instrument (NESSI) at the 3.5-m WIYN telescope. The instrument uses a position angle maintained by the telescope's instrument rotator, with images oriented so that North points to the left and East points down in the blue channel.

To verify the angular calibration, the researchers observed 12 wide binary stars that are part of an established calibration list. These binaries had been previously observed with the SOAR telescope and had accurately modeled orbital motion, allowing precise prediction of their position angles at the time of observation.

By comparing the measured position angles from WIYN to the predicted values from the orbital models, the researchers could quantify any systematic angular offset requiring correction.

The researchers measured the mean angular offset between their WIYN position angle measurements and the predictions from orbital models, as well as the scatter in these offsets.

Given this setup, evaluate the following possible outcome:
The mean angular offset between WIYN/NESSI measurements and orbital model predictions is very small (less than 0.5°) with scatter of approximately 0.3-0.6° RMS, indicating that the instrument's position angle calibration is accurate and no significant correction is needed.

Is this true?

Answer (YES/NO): NO